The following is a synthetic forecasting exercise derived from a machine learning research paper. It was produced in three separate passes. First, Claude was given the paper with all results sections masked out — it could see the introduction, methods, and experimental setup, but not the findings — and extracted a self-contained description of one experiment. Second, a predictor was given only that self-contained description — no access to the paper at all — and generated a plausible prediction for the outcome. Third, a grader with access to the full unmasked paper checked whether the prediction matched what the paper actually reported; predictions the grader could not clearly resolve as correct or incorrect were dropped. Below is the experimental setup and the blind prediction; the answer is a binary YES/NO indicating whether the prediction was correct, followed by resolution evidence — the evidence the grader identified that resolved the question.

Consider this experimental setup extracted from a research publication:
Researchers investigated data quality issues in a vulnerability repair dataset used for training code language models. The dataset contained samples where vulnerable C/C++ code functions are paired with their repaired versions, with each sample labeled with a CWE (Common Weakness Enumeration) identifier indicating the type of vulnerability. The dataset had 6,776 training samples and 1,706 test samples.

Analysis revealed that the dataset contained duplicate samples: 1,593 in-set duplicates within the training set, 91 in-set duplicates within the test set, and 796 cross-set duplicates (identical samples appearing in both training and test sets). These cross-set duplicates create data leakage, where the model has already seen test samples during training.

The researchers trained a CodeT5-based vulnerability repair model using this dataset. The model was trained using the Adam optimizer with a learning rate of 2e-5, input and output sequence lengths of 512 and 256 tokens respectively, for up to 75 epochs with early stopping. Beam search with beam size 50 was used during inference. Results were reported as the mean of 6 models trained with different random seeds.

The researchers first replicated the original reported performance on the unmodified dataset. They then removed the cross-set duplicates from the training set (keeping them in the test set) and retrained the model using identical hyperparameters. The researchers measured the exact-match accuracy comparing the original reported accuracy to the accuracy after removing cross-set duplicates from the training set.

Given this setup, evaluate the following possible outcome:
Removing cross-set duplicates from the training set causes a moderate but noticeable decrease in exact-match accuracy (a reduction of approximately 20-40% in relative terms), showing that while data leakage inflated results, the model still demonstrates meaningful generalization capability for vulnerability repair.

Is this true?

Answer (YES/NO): NO